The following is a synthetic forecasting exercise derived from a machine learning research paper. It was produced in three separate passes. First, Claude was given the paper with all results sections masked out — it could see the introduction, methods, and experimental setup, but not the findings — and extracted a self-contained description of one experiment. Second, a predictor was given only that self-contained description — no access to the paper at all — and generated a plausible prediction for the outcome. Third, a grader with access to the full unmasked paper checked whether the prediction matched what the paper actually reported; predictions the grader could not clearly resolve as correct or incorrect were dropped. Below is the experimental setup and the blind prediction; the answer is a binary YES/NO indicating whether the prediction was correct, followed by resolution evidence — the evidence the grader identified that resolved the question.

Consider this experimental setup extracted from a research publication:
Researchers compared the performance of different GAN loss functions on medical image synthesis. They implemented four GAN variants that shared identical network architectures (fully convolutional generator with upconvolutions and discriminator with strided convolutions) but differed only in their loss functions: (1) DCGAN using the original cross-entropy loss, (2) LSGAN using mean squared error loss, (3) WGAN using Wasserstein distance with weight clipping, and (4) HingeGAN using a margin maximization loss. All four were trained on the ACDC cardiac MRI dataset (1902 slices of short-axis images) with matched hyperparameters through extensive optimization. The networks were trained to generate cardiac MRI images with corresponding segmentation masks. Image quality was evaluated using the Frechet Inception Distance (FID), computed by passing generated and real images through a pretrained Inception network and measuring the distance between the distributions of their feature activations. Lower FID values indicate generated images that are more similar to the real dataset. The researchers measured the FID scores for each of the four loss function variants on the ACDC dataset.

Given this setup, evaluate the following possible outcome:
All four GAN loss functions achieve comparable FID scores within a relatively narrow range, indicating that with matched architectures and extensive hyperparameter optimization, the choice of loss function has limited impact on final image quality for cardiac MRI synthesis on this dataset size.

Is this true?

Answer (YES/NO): NO